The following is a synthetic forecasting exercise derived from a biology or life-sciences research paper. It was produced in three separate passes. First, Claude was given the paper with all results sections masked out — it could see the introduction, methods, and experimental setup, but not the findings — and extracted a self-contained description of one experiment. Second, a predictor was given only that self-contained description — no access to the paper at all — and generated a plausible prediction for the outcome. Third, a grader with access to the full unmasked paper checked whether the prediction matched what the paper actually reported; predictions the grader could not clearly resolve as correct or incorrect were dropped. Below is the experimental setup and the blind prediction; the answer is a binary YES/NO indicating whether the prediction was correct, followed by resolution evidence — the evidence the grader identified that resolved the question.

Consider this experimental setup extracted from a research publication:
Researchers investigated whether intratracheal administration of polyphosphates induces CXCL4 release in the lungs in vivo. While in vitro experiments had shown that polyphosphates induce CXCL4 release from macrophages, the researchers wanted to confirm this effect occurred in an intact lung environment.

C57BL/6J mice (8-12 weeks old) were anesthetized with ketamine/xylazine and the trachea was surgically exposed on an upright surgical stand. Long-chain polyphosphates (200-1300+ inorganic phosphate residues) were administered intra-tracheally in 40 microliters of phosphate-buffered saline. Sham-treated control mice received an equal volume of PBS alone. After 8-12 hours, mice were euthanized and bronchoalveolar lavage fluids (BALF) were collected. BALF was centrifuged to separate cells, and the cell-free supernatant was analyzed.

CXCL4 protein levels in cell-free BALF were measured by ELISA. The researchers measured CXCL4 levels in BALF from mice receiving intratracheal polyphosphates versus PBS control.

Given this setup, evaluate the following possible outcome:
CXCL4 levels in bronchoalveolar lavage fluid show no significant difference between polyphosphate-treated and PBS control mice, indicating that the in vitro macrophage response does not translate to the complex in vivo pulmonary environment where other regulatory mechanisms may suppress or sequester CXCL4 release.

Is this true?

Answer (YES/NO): NO